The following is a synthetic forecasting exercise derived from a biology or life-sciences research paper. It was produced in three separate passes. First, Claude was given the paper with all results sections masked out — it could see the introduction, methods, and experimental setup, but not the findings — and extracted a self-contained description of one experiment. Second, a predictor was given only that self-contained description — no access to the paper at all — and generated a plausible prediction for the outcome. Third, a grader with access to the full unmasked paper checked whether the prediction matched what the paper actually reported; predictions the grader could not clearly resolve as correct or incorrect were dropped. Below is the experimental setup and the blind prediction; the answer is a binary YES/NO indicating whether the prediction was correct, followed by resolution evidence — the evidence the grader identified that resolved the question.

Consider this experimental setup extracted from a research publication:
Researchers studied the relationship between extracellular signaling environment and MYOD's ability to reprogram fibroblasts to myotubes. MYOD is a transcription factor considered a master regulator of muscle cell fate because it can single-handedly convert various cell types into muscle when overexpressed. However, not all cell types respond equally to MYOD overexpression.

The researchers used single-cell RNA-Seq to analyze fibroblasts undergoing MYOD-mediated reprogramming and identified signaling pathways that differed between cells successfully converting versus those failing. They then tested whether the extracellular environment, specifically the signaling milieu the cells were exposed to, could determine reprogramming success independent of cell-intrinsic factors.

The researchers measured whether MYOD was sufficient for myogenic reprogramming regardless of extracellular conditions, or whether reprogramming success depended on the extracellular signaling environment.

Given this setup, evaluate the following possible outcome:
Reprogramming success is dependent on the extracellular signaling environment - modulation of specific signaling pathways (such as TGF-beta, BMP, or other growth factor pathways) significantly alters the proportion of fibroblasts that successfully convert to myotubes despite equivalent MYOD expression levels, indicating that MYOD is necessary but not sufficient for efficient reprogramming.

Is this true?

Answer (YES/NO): YES